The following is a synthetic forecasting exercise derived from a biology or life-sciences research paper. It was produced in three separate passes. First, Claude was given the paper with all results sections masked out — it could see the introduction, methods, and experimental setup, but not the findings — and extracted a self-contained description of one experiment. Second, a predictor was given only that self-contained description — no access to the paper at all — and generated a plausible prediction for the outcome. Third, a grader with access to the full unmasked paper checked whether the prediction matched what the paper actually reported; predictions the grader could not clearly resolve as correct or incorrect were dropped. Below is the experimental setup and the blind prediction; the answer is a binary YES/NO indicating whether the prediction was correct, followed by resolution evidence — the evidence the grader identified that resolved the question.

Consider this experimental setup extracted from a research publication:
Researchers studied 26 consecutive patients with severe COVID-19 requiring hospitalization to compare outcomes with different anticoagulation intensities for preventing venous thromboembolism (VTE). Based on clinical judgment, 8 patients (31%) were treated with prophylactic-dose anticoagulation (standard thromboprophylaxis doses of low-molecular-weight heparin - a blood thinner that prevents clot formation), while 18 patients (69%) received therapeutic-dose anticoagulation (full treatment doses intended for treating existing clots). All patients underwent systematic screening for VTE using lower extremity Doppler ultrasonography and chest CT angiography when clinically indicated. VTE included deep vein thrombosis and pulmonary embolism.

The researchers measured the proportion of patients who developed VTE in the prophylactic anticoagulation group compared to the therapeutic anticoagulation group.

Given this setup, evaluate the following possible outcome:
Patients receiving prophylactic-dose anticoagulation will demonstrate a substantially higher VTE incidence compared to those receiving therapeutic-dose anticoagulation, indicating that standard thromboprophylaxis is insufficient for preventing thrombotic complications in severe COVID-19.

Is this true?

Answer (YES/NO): YES